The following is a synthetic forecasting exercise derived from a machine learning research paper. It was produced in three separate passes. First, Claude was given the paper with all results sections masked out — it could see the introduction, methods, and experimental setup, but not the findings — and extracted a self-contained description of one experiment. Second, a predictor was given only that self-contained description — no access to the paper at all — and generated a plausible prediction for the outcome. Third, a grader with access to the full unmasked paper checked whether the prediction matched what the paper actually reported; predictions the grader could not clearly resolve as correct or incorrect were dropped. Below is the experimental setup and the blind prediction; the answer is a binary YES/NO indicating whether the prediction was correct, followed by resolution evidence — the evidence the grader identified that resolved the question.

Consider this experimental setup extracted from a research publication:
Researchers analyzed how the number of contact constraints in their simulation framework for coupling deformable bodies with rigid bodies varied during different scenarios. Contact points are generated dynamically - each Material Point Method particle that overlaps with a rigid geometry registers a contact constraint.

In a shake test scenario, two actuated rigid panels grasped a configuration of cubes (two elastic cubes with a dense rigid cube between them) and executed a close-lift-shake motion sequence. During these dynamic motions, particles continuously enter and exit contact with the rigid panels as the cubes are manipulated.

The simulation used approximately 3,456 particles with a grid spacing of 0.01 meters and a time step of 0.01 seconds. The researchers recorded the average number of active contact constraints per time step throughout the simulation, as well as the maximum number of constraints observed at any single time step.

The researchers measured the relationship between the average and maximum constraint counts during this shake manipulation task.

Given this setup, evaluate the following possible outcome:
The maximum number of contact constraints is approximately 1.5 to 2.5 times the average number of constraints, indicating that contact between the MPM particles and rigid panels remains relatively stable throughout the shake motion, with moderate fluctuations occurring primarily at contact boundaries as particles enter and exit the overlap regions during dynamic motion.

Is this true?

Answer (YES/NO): YES